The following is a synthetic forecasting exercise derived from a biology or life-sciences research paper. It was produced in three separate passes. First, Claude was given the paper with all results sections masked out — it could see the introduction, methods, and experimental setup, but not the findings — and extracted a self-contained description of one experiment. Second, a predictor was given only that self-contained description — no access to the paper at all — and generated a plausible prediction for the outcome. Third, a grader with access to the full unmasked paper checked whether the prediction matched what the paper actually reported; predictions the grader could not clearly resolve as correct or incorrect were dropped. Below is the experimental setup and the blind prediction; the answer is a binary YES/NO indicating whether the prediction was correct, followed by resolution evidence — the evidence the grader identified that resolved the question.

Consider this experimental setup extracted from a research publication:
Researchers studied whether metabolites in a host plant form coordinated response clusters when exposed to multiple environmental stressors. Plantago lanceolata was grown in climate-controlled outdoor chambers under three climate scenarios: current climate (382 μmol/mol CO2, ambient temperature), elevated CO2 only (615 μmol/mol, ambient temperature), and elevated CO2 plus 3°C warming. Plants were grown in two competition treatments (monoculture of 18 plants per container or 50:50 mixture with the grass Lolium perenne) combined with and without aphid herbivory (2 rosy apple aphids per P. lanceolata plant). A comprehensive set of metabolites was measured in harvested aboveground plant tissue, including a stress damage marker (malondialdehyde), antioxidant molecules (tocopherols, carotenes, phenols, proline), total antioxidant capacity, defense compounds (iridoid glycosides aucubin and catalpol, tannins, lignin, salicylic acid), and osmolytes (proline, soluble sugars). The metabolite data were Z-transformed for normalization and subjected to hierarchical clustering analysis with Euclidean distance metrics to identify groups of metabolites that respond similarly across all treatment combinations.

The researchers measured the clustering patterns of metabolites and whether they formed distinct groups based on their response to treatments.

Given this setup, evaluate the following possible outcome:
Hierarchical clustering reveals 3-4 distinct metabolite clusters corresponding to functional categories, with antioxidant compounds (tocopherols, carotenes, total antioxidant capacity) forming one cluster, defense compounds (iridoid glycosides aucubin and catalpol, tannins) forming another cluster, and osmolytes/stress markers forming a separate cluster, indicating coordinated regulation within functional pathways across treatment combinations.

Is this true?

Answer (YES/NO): NO